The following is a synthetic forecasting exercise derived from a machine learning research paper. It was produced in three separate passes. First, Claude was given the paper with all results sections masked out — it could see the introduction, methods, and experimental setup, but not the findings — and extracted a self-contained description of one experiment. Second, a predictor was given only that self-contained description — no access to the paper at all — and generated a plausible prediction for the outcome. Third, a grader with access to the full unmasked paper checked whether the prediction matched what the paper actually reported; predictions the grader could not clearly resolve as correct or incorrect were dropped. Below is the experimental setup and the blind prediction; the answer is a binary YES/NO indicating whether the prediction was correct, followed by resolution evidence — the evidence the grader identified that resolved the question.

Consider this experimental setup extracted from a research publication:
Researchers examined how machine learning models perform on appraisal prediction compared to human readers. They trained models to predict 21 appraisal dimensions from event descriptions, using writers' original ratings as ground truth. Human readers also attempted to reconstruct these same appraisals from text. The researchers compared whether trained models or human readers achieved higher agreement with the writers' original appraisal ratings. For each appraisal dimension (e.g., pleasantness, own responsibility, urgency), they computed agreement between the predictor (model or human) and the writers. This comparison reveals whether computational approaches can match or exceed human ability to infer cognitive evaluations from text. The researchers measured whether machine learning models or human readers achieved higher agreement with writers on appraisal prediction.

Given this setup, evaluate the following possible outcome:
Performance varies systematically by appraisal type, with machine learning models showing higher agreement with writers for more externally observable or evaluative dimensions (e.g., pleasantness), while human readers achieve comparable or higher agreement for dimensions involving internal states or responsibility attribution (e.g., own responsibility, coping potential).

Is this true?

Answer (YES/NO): NO